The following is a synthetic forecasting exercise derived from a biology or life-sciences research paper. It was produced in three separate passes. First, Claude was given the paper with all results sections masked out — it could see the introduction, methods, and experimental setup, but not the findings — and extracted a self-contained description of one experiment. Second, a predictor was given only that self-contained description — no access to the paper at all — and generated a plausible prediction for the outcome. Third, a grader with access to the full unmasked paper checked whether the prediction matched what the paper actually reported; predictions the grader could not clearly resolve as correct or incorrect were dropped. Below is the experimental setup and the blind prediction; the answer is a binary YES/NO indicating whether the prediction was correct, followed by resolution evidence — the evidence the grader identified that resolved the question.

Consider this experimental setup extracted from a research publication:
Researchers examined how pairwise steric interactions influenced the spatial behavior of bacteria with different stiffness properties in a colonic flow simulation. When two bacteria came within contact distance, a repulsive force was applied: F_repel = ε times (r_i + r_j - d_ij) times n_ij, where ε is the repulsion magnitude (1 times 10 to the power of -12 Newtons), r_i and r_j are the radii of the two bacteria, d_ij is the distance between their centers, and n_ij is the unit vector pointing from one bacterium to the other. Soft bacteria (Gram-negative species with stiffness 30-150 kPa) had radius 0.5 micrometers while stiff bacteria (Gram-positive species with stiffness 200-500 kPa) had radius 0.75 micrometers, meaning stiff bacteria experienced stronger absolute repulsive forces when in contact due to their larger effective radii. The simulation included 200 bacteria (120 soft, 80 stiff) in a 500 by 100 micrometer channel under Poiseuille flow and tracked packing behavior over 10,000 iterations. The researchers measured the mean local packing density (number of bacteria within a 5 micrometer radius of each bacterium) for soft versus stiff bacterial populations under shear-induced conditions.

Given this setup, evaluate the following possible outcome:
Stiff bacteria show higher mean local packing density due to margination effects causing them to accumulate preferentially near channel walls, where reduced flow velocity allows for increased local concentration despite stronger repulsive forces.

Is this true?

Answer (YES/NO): NO